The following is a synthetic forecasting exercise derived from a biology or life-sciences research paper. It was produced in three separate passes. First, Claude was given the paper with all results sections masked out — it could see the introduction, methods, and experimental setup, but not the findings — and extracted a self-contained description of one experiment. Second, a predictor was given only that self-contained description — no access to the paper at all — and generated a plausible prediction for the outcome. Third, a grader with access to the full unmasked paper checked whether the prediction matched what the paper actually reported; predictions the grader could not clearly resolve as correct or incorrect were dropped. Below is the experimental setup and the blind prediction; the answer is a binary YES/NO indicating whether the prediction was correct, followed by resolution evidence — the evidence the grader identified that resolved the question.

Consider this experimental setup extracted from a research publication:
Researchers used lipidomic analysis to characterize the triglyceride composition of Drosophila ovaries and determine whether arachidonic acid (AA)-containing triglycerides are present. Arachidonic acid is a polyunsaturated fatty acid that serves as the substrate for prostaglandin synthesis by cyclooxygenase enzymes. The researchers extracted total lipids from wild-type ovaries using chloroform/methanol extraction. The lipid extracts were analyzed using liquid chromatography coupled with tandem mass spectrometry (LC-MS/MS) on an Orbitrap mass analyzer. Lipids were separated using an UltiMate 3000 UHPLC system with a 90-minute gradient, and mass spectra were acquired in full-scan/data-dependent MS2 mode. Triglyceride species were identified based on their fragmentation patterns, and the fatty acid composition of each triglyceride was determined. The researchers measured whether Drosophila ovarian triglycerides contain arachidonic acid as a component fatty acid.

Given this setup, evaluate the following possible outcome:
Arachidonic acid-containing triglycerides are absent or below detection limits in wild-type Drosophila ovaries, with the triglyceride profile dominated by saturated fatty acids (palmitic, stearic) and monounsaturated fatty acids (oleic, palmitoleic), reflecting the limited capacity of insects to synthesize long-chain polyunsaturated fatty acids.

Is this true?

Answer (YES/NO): NO